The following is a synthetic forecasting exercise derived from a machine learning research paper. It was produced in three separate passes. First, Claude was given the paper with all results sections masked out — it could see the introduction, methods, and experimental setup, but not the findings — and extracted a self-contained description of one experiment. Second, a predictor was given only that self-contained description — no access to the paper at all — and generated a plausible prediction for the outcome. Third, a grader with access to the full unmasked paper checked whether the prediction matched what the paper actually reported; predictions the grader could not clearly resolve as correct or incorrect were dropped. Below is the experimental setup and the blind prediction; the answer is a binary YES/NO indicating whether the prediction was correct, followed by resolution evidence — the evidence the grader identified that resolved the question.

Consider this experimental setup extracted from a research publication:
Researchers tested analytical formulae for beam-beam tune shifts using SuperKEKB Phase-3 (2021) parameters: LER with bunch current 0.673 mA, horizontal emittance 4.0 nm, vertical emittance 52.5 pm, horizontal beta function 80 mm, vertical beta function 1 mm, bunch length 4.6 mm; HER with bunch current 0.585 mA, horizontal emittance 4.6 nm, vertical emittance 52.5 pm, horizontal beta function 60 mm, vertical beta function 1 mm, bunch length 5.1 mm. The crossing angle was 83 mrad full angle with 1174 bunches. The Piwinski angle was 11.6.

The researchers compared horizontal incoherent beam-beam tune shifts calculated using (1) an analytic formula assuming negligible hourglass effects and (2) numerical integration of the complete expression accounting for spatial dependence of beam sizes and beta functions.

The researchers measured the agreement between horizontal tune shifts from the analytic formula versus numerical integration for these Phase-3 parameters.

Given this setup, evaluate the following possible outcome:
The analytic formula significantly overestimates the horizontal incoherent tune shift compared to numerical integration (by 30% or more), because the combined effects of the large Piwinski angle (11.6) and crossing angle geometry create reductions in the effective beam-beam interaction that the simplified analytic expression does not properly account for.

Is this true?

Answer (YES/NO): NO